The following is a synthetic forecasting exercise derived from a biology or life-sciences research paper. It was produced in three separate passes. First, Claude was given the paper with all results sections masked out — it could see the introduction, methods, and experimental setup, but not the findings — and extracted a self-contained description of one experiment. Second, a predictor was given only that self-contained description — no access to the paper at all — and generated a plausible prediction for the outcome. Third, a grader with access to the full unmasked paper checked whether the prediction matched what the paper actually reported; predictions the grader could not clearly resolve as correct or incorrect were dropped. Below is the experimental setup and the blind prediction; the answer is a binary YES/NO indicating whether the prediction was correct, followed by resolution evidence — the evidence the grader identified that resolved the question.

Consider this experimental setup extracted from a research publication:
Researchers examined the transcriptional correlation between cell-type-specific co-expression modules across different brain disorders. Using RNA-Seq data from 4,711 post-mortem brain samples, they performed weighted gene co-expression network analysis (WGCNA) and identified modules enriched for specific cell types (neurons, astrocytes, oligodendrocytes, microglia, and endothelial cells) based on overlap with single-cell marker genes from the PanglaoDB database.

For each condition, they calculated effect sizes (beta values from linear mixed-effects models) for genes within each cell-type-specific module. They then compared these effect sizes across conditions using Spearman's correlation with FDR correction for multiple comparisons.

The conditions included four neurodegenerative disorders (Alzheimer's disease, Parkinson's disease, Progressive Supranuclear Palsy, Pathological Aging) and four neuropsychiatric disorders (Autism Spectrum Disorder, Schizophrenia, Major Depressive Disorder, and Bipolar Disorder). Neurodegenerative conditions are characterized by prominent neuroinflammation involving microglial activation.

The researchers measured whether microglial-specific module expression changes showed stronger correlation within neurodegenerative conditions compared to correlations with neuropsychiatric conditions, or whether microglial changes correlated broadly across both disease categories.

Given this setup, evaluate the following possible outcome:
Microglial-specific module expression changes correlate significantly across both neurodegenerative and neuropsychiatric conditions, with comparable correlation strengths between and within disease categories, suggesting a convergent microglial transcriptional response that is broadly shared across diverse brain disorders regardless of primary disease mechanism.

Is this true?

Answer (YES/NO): NO